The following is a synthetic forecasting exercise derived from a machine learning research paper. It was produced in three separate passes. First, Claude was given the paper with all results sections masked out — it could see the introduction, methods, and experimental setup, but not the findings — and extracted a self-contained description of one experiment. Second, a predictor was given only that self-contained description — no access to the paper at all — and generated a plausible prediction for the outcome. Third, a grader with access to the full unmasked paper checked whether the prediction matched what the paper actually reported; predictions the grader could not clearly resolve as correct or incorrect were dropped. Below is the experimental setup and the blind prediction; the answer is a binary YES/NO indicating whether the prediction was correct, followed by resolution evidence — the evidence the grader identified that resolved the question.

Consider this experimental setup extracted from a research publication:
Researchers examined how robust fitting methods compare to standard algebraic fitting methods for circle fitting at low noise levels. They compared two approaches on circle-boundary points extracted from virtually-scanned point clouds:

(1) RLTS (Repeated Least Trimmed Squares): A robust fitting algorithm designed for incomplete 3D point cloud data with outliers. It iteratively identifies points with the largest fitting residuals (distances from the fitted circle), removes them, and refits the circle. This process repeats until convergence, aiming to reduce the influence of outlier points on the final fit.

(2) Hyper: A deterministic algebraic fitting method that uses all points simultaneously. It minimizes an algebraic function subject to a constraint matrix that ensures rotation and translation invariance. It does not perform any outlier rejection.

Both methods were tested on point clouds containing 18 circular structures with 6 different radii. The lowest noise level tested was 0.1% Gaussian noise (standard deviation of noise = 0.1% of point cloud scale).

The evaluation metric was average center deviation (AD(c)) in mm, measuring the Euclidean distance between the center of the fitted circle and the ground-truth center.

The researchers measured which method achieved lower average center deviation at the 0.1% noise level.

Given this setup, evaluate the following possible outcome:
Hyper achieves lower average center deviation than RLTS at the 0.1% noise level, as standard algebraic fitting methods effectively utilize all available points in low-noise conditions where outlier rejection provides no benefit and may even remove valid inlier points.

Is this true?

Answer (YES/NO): YES